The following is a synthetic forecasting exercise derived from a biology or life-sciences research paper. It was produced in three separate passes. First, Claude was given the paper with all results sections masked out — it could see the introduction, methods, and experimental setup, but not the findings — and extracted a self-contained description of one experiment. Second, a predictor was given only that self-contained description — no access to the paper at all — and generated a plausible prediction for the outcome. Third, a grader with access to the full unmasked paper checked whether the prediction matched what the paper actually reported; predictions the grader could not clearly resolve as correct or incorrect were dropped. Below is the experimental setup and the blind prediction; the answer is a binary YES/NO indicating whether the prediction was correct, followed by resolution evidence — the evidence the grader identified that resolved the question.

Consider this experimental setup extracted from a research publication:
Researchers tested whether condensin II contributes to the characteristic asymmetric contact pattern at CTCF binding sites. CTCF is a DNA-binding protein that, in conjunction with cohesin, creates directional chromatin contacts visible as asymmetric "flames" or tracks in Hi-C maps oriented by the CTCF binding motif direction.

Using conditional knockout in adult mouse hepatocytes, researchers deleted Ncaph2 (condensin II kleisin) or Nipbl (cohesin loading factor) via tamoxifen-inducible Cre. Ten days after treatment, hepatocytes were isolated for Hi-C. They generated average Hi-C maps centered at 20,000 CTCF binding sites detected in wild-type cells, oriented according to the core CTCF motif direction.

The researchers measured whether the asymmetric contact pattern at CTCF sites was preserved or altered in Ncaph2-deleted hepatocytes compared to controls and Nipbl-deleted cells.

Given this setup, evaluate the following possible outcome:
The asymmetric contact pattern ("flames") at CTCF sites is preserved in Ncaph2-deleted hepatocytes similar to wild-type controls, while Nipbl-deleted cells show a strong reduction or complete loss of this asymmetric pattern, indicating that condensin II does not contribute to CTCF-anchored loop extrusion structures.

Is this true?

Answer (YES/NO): YES